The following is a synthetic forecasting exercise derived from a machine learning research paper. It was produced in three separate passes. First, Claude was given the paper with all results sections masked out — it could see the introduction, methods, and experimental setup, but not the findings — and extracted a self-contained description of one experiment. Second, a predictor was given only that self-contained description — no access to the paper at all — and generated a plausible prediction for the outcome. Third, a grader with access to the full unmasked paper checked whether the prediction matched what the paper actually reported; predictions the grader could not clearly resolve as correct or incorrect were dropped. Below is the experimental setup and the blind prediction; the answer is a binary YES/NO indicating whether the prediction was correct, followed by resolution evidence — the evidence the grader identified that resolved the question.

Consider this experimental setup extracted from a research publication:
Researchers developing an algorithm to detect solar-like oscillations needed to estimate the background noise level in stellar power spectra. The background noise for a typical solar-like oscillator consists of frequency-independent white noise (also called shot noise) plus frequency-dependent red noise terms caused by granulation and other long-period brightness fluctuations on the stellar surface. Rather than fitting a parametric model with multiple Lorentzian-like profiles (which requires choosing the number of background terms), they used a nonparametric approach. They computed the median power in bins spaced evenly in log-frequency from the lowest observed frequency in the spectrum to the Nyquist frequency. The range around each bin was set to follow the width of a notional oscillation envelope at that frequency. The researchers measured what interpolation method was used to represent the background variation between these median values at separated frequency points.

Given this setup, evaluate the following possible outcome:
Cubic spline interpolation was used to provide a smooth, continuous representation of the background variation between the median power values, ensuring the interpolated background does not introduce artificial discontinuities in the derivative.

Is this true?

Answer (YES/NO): NO